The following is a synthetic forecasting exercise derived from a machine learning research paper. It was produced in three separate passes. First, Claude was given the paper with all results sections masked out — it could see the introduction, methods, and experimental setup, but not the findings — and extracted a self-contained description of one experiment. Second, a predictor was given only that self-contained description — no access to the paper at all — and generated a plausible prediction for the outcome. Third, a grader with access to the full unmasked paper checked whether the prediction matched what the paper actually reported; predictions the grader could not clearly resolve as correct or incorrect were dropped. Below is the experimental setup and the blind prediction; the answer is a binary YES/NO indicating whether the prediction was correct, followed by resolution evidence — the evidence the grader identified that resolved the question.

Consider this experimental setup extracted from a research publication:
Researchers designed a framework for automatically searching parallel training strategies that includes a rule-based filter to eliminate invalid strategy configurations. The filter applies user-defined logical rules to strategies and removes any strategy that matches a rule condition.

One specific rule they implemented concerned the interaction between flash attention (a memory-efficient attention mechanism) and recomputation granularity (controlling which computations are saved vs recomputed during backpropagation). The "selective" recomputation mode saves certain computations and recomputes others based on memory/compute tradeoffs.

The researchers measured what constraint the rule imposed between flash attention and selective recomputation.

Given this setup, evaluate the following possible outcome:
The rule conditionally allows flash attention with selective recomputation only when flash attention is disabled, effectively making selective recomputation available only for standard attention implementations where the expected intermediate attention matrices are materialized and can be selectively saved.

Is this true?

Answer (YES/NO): NO